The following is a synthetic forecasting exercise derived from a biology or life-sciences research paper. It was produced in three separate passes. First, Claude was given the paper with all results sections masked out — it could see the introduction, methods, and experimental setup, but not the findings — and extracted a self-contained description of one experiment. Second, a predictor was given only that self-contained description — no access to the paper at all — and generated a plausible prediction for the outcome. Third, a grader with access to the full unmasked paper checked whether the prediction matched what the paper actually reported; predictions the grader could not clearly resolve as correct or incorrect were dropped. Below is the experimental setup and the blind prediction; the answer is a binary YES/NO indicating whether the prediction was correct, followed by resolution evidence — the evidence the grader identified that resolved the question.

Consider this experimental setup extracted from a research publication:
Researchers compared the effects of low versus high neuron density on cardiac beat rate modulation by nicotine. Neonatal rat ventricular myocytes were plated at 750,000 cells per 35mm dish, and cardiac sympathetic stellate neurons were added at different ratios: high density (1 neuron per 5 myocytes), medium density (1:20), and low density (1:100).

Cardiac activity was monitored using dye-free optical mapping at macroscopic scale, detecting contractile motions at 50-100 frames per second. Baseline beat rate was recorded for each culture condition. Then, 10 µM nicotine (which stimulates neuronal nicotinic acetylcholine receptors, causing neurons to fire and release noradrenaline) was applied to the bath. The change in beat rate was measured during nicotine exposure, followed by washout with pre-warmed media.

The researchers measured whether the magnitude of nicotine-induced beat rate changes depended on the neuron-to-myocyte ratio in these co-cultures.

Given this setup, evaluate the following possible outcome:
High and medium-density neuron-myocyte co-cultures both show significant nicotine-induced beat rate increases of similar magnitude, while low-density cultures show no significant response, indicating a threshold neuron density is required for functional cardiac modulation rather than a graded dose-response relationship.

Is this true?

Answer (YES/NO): NO